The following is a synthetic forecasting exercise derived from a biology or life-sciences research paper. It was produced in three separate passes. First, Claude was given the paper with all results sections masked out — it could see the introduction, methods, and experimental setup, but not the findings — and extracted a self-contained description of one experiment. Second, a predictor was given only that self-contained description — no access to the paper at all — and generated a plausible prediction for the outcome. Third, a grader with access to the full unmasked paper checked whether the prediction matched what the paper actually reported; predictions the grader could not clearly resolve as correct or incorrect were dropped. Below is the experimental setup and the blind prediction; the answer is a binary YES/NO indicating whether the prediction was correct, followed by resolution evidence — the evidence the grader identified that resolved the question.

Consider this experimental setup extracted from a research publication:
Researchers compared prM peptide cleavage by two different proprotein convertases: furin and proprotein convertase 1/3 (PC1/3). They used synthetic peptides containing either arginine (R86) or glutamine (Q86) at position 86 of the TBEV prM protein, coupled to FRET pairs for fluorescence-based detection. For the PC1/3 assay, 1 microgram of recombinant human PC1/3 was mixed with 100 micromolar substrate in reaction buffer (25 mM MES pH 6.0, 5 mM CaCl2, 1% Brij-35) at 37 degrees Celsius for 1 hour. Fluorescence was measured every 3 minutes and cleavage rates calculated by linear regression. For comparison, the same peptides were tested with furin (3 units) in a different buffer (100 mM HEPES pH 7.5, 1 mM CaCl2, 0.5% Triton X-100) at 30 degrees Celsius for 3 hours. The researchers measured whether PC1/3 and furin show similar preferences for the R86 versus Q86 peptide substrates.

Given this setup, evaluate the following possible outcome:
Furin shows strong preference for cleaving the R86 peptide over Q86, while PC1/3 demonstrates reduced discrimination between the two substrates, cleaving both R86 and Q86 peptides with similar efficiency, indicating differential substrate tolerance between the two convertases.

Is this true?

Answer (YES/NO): NO